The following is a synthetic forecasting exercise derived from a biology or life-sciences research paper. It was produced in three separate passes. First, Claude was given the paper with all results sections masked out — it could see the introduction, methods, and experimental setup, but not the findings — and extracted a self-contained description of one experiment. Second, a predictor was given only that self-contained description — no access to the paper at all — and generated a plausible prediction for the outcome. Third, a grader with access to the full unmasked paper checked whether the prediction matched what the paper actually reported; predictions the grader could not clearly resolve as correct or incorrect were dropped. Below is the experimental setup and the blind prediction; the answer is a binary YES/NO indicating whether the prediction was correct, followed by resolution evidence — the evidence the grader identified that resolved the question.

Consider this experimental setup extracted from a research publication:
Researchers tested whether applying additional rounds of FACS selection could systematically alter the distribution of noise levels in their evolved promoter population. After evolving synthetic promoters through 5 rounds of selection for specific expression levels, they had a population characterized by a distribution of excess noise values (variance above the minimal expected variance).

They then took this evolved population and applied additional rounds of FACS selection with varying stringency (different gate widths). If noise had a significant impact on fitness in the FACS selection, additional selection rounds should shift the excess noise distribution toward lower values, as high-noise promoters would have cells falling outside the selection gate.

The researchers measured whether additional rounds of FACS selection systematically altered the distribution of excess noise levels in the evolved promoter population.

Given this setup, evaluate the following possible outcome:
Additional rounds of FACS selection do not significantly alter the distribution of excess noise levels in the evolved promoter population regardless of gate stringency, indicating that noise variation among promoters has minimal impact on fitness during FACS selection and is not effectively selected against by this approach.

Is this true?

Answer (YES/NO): YES